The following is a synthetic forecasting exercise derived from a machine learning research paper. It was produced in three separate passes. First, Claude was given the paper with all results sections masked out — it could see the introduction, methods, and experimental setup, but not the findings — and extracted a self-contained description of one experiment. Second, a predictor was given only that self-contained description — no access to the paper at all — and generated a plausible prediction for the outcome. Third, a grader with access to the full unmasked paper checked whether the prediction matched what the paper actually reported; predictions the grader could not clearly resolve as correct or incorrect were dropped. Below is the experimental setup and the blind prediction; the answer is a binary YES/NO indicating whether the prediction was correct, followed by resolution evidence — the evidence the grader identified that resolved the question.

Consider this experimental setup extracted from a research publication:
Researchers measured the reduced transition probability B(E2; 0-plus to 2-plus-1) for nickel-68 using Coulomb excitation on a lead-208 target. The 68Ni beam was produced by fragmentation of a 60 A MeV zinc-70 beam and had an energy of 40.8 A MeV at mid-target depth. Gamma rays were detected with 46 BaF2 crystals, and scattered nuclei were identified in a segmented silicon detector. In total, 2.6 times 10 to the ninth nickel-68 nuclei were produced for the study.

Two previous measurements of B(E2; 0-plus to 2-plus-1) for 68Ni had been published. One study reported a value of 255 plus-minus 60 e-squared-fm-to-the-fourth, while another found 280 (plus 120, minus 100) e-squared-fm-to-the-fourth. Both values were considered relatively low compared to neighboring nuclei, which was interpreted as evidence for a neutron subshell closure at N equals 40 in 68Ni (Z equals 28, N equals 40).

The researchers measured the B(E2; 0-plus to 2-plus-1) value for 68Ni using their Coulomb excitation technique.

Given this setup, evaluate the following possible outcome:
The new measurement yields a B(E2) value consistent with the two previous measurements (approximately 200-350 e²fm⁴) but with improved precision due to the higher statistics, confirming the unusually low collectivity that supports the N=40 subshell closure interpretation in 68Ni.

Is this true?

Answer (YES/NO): YES